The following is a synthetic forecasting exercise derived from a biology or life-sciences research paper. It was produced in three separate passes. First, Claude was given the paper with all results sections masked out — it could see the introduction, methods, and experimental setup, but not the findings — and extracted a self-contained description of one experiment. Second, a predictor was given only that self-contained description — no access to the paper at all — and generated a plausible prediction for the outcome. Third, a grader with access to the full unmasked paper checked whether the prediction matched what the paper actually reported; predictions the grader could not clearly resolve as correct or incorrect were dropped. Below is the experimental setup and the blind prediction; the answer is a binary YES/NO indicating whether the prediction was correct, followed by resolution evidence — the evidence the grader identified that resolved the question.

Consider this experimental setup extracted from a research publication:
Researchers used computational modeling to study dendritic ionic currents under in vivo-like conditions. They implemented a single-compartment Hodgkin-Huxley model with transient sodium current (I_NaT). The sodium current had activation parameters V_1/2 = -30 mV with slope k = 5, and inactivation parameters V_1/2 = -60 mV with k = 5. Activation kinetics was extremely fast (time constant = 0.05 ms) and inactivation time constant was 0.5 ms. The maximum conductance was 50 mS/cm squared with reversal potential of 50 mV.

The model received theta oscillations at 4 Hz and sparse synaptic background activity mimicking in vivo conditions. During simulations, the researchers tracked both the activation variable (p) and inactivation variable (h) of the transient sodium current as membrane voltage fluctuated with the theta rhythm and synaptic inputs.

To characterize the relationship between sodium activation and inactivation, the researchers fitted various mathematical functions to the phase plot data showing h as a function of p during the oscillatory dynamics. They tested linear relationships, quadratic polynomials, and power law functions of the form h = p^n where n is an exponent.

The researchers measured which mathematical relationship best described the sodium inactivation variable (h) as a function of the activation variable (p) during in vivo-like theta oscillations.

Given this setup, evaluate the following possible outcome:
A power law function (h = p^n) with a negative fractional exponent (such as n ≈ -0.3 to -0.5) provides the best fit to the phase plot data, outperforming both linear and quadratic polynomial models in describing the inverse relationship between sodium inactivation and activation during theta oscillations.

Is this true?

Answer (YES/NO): NO